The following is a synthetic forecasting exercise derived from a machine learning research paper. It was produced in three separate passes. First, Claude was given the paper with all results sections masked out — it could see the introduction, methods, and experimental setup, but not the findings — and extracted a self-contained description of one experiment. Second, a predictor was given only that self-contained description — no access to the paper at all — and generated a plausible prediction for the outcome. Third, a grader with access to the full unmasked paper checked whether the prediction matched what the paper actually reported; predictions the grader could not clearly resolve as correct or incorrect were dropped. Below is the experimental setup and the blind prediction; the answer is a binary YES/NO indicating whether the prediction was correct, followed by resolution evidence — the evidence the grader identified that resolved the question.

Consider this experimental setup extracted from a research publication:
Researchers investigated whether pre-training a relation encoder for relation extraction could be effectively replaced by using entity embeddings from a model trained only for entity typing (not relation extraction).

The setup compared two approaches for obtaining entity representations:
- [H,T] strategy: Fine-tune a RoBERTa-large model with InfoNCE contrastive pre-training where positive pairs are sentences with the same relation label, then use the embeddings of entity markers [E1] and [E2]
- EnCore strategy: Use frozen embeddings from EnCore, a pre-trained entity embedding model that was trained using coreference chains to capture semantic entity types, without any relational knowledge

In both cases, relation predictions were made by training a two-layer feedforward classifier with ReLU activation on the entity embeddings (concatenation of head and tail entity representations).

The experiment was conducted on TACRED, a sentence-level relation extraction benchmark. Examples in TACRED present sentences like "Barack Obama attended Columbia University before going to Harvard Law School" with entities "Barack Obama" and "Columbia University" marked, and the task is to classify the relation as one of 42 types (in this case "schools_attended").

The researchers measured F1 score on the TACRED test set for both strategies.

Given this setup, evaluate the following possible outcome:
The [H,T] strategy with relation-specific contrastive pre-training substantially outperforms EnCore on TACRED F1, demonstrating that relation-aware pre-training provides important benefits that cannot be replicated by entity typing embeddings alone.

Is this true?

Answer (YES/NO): NO